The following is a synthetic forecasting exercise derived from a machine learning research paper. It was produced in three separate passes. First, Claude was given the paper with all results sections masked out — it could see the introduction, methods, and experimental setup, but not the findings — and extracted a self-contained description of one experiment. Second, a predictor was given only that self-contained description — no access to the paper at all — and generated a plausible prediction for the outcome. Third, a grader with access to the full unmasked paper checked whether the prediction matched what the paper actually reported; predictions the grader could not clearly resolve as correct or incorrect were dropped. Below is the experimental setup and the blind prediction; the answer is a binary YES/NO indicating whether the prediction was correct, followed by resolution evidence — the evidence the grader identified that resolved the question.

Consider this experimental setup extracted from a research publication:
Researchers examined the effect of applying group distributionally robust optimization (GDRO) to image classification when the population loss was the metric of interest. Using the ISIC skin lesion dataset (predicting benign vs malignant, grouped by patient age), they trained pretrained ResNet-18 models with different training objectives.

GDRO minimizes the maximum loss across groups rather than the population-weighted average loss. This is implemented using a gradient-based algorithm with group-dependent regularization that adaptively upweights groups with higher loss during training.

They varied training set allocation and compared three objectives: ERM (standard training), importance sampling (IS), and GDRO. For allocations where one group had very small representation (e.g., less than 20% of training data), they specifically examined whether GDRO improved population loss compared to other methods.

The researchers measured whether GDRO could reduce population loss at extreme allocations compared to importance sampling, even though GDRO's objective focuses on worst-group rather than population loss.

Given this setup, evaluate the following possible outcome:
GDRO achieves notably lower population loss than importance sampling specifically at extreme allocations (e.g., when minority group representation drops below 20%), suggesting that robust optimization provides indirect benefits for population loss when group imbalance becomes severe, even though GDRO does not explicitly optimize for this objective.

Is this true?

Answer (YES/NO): YES